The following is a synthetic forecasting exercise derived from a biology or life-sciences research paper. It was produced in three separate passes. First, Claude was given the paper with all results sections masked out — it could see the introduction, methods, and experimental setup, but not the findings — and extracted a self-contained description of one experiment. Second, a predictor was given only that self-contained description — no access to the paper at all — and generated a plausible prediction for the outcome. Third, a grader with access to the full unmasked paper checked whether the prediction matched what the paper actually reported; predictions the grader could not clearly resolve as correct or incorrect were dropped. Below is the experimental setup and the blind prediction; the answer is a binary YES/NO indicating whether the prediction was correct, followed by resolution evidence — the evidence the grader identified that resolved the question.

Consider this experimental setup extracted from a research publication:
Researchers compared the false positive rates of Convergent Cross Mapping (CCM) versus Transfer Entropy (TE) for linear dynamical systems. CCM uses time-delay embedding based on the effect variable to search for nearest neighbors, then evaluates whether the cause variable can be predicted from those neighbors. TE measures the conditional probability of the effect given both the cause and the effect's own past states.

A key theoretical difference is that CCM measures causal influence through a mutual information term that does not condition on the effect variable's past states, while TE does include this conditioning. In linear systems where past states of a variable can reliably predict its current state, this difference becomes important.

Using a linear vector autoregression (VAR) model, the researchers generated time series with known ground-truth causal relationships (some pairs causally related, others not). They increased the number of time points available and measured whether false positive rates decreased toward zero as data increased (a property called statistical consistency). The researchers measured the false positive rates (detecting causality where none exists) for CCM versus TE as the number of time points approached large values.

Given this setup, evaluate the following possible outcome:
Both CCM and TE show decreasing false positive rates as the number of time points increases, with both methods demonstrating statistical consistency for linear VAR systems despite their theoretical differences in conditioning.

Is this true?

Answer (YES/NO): NO